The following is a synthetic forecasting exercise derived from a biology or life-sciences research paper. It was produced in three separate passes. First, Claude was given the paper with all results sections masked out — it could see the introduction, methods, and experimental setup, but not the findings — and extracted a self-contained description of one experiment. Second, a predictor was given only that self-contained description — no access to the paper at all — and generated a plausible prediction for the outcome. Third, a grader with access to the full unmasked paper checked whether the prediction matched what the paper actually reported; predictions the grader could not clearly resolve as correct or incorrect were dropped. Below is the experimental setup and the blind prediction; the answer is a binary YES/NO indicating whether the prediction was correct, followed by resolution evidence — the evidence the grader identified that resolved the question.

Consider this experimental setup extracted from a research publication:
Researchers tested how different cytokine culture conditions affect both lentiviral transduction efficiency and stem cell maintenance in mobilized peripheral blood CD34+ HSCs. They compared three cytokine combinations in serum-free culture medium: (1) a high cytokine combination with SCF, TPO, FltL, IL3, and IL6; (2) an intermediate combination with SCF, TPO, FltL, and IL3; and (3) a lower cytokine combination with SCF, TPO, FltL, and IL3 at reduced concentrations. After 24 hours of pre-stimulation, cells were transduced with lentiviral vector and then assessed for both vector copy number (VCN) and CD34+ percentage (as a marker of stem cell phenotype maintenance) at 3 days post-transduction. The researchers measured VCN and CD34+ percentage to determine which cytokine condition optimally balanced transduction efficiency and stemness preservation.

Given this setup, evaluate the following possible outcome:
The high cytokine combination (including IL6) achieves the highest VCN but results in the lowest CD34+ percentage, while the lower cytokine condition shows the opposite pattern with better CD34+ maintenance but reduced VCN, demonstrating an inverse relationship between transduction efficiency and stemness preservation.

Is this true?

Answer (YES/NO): NO